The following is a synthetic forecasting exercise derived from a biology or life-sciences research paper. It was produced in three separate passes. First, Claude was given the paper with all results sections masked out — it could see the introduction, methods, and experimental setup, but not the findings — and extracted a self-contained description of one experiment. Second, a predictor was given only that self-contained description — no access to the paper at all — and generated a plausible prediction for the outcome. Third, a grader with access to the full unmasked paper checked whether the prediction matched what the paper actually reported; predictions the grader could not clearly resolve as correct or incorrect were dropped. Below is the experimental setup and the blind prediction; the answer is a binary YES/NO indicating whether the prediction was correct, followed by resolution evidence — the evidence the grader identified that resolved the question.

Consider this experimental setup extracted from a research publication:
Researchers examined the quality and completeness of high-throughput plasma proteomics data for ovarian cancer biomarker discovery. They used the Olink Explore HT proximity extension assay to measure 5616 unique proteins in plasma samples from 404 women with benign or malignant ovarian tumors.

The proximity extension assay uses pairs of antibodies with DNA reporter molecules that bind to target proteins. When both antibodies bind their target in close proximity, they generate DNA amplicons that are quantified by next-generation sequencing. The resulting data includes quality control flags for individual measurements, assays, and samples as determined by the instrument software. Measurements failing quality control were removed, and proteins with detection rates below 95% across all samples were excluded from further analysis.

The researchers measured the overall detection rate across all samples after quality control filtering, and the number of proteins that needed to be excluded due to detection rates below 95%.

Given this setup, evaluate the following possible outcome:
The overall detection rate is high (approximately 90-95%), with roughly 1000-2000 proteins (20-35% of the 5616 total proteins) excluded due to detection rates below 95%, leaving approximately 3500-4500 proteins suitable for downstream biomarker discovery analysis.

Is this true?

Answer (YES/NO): NO